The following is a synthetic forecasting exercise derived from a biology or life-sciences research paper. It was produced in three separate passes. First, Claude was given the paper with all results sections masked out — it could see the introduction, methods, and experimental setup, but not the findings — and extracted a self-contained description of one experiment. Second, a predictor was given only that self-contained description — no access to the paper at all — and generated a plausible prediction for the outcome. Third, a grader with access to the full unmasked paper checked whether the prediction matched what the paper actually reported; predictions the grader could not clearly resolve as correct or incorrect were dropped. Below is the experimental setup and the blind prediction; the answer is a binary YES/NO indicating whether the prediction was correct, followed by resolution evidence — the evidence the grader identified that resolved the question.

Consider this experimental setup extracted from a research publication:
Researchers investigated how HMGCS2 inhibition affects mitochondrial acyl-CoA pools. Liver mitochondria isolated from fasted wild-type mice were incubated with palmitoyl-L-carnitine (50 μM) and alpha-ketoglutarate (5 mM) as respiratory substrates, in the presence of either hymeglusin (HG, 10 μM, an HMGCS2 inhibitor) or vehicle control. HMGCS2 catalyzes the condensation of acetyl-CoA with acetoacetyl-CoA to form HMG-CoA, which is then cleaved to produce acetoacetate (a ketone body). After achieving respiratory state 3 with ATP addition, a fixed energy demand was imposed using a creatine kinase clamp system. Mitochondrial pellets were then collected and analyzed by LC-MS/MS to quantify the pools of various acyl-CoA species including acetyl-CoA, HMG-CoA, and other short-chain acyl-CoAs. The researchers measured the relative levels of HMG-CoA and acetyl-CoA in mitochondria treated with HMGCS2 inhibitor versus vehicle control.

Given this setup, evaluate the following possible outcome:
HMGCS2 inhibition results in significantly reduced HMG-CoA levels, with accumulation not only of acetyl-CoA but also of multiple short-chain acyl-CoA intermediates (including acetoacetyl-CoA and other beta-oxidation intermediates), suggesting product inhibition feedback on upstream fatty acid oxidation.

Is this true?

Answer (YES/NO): YES